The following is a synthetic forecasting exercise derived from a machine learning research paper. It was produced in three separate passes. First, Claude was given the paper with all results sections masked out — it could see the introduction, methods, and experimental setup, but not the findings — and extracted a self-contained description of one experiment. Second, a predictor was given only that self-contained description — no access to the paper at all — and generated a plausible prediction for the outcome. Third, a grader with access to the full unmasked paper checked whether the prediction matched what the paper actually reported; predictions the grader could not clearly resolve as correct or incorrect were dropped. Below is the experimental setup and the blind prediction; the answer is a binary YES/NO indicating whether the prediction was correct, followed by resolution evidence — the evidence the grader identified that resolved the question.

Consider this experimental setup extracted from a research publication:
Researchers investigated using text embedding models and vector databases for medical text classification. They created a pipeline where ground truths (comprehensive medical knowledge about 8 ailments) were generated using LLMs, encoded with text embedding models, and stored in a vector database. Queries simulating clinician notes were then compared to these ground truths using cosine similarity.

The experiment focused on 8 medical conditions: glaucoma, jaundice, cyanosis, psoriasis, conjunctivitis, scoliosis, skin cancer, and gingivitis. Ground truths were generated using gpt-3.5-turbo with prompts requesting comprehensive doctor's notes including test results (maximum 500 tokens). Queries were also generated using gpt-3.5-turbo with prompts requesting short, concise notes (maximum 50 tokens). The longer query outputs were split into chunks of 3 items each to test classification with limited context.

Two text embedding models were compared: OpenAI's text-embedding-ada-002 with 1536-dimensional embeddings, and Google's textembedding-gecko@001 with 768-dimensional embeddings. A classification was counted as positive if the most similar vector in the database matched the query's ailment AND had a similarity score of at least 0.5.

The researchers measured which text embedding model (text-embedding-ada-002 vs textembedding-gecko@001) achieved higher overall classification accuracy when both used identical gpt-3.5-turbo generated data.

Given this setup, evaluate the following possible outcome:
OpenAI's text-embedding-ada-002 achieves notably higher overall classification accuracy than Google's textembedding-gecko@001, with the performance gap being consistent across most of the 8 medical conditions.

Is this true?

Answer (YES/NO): NO